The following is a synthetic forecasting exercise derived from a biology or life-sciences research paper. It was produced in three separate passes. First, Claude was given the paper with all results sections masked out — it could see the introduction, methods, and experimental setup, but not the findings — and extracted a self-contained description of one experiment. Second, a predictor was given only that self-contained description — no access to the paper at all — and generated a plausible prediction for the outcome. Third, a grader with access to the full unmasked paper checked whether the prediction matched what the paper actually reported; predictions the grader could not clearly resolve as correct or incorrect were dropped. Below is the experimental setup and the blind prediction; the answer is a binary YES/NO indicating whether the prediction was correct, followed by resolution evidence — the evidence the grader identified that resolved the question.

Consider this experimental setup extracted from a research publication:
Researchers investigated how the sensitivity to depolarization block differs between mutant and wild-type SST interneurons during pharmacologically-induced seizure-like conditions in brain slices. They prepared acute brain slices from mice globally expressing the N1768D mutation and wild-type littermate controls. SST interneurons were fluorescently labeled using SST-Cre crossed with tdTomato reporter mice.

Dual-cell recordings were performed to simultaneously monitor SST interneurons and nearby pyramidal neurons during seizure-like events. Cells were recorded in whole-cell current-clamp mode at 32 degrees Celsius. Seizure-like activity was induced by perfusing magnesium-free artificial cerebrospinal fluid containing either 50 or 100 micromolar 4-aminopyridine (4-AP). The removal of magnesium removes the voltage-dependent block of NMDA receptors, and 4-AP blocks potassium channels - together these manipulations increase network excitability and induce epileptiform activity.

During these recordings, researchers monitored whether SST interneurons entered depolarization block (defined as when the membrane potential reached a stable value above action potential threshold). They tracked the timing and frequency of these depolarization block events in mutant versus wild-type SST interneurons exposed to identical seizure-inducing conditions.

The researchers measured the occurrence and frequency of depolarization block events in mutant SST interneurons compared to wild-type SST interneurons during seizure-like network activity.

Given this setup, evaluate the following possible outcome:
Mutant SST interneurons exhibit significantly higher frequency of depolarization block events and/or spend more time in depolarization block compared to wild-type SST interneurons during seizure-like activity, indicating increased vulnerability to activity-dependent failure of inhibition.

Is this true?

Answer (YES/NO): YES